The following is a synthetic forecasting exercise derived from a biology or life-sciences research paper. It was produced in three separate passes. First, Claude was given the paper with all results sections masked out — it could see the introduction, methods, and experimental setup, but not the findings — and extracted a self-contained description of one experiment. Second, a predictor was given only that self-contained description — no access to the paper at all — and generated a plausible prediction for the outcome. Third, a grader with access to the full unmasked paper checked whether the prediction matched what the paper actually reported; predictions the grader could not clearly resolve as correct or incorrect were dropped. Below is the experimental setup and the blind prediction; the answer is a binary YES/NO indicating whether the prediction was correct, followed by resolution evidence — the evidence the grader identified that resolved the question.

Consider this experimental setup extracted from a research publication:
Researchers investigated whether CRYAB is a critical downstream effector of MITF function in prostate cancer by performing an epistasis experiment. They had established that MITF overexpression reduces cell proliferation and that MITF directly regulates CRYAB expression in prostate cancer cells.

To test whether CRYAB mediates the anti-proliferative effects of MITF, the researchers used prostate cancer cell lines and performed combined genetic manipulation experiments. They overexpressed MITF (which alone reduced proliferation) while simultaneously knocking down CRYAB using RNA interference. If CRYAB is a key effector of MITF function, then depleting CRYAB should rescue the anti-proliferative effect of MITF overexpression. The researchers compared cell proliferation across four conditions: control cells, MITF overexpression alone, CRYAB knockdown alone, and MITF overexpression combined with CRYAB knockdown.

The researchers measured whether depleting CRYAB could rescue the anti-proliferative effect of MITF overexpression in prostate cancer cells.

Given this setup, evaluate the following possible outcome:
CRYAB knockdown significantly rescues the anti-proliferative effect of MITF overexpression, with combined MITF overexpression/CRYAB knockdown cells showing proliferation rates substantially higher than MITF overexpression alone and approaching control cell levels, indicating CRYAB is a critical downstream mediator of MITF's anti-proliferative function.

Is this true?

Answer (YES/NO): YES